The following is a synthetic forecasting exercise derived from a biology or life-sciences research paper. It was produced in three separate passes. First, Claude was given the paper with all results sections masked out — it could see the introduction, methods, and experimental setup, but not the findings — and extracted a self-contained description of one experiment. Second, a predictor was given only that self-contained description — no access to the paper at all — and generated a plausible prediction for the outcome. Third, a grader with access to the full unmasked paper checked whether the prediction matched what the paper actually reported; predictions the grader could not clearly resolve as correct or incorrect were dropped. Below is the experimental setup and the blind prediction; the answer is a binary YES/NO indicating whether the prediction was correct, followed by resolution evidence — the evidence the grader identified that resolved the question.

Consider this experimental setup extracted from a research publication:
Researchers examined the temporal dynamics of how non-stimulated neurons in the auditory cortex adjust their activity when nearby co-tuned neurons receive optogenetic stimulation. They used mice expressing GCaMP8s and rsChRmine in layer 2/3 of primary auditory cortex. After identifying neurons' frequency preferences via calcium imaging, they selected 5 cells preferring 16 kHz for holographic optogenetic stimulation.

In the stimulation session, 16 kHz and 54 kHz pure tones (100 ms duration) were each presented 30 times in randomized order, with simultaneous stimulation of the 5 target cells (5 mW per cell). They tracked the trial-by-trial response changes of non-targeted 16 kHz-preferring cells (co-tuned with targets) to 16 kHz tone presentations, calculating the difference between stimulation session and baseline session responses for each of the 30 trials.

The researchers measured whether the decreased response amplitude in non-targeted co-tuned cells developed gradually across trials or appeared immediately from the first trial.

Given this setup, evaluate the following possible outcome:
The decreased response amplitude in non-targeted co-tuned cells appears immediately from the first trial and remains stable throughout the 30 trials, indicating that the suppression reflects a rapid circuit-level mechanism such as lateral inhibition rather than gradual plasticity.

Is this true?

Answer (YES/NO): YES